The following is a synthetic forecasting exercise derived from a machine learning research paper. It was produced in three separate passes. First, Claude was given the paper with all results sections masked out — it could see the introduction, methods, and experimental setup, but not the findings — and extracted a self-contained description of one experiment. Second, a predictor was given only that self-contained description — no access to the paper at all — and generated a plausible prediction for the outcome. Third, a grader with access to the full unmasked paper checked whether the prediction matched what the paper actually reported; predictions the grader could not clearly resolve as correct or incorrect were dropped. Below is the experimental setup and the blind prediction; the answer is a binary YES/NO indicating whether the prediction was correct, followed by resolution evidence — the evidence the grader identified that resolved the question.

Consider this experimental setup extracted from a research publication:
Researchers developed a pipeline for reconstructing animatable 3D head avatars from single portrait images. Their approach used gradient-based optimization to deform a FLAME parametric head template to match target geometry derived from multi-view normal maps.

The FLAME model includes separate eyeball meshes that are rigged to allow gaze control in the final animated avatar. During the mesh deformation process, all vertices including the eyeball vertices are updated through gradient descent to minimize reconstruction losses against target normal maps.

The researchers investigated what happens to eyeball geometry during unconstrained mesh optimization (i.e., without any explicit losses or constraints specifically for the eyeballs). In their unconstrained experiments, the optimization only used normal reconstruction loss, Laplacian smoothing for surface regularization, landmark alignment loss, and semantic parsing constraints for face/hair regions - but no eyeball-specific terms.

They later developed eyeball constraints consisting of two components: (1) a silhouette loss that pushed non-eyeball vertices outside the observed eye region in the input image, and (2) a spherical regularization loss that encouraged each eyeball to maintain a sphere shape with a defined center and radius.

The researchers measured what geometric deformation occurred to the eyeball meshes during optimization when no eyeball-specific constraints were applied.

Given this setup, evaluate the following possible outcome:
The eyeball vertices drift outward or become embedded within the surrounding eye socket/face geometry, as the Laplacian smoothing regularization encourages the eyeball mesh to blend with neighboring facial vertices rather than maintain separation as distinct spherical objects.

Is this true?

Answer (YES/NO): NO